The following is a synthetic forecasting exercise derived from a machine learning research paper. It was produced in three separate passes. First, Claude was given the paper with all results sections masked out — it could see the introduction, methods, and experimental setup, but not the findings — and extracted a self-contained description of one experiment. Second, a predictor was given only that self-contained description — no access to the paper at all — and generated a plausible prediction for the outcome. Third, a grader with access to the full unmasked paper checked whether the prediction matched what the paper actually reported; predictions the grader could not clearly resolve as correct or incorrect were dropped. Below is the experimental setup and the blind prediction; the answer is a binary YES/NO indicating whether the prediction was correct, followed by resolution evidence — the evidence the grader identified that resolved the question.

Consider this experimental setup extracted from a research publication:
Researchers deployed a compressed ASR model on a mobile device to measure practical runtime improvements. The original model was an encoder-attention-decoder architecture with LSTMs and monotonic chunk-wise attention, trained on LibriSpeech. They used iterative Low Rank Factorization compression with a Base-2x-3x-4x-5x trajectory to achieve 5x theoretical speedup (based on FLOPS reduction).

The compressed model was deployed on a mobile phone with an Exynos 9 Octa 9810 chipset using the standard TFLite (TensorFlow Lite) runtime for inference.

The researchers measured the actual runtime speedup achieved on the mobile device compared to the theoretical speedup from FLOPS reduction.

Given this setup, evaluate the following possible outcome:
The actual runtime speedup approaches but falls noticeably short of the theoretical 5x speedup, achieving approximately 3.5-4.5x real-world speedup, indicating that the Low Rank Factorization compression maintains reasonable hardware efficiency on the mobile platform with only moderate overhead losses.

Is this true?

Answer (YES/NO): NO